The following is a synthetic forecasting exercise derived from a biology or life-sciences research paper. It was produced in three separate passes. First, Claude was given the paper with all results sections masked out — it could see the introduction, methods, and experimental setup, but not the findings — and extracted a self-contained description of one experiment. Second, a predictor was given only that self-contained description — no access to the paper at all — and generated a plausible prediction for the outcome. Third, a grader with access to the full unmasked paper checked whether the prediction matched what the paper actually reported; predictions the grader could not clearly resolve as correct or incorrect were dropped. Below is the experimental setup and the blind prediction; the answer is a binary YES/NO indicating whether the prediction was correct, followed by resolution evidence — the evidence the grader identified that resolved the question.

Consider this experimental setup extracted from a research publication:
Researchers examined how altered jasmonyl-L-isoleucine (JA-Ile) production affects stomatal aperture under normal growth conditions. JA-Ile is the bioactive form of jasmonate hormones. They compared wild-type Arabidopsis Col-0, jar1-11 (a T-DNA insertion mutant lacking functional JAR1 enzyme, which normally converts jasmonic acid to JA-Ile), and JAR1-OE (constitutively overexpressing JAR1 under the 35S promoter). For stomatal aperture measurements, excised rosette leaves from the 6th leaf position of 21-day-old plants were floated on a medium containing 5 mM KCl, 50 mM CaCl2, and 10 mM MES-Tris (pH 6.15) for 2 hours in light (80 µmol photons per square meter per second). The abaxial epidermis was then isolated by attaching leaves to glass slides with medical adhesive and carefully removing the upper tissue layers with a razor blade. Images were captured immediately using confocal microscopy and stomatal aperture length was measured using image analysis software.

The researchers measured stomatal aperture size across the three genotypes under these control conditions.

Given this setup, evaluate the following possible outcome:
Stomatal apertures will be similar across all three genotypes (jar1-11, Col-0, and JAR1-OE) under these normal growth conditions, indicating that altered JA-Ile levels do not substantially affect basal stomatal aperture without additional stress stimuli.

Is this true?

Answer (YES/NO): NO